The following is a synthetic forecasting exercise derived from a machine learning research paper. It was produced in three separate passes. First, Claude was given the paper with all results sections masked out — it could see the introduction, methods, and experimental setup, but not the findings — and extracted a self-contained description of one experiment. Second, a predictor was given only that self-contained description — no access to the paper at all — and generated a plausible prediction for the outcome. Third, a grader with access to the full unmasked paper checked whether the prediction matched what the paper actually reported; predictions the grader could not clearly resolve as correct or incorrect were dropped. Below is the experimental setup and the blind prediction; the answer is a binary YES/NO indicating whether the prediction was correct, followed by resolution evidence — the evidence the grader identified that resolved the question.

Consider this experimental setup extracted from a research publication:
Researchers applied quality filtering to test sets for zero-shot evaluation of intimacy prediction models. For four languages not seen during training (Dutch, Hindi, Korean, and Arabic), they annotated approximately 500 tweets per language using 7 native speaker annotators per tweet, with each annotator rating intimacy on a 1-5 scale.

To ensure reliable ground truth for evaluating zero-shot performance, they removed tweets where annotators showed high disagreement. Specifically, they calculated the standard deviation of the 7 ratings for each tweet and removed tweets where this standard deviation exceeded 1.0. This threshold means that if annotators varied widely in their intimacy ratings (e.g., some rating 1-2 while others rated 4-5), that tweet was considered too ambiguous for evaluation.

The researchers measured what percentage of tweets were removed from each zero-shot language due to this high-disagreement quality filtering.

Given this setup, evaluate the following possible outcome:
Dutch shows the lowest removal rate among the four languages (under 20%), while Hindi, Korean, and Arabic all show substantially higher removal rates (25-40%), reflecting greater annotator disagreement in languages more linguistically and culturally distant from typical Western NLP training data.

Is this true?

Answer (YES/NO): NO